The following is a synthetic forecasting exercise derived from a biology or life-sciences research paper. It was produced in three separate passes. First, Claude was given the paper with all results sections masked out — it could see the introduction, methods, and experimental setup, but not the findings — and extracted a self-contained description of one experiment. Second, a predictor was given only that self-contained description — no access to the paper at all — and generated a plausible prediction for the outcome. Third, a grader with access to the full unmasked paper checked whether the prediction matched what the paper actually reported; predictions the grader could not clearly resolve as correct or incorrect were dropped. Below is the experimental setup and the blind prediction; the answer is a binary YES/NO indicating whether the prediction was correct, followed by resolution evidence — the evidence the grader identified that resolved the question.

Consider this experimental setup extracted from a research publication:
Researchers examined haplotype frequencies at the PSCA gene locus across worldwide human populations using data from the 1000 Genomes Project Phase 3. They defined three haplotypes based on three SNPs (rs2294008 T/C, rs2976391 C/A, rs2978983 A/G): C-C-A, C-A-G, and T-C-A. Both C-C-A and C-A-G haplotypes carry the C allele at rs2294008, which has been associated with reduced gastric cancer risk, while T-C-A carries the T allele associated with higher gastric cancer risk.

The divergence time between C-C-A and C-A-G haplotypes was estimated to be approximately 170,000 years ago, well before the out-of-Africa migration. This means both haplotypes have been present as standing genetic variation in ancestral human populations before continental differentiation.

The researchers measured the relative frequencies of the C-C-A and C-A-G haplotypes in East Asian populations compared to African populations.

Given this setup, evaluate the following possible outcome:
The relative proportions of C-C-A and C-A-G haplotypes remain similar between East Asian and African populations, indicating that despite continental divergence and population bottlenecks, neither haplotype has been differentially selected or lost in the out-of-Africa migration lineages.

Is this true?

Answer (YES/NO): NO